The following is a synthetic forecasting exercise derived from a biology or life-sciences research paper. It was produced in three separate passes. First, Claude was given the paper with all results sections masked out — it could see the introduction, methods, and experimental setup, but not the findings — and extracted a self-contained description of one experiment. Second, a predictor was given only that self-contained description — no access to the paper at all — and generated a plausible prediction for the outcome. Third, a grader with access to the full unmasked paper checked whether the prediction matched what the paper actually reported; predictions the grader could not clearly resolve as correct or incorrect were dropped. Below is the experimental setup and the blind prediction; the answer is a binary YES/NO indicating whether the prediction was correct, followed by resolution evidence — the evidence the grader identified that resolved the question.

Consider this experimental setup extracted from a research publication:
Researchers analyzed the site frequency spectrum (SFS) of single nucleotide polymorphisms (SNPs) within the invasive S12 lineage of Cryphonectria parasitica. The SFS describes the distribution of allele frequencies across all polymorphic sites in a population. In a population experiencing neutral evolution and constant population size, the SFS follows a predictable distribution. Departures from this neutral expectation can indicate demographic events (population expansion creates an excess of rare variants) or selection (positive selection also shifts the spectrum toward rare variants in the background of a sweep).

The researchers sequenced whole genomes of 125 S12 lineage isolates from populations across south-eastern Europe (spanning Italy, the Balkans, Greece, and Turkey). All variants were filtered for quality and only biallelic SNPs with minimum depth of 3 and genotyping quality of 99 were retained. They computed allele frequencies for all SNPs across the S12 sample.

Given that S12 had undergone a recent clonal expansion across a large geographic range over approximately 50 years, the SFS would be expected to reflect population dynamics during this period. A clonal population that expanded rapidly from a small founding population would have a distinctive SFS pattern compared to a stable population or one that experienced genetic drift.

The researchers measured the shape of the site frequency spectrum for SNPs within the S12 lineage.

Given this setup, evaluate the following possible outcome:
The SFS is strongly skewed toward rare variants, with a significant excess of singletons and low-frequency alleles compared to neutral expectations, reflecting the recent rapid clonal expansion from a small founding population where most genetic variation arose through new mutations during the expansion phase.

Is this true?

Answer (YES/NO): YES